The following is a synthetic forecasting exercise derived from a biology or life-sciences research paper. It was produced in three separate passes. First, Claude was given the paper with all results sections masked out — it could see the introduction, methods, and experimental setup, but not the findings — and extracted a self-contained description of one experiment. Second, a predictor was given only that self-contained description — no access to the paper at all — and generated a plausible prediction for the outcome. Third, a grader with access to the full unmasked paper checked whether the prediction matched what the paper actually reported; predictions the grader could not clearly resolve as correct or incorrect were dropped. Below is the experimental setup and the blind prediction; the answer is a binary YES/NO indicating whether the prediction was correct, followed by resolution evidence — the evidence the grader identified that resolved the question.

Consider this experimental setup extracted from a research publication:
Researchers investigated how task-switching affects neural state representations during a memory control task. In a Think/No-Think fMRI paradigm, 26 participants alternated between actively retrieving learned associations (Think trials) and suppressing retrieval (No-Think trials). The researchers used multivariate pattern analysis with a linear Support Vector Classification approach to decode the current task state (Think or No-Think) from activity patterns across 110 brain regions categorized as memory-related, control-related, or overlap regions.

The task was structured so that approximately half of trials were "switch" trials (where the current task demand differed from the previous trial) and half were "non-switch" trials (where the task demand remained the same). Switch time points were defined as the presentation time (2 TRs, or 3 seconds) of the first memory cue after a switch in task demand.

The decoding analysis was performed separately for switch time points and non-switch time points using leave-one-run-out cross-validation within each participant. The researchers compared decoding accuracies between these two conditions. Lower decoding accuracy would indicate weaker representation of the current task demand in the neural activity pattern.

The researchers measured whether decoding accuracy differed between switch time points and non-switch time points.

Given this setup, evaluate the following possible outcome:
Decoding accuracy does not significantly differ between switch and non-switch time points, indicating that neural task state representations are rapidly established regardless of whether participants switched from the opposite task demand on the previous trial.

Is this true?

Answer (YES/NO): NO